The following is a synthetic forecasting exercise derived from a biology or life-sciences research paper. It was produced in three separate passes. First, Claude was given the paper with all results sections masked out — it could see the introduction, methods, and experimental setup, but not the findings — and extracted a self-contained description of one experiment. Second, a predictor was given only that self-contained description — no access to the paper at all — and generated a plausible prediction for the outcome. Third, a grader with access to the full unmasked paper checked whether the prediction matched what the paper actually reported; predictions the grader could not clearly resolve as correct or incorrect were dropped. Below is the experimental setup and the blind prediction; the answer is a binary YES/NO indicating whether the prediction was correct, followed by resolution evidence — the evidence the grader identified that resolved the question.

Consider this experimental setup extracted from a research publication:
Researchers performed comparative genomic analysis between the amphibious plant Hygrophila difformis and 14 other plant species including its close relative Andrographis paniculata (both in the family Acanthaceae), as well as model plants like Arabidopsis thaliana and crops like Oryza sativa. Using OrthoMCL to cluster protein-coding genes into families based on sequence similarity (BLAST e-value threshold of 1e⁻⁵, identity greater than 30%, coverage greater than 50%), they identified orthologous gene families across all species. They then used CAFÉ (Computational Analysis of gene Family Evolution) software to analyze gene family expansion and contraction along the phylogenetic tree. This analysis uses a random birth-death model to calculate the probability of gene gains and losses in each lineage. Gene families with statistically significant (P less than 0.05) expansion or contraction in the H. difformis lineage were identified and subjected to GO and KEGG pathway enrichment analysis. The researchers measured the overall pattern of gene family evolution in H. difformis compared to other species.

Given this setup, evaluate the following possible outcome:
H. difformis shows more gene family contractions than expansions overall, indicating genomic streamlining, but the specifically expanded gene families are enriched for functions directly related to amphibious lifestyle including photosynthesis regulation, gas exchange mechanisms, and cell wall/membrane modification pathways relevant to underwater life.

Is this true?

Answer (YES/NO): NO